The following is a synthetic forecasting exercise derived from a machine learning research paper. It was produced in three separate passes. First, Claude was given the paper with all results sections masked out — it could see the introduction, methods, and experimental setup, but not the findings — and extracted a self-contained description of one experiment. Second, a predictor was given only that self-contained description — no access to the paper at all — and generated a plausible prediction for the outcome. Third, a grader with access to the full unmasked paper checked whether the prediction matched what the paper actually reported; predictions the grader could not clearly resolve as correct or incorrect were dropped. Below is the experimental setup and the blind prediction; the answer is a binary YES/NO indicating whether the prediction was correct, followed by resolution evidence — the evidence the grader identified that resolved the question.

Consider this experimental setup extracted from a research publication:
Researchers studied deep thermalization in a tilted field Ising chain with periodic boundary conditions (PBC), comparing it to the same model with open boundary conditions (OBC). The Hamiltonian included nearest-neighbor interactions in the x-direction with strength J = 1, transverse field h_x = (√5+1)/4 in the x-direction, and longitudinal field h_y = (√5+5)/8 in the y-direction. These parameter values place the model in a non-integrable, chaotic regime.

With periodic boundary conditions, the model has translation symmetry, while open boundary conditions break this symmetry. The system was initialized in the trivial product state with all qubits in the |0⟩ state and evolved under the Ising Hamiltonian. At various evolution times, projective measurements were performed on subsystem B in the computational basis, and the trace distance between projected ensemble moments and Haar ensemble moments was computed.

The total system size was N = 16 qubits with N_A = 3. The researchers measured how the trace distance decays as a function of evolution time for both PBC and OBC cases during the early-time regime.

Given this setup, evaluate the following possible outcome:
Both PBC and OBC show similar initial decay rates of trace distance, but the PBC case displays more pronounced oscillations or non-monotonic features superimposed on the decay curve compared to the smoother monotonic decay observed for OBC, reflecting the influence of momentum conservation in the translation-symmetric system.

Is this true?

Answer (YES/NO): NO